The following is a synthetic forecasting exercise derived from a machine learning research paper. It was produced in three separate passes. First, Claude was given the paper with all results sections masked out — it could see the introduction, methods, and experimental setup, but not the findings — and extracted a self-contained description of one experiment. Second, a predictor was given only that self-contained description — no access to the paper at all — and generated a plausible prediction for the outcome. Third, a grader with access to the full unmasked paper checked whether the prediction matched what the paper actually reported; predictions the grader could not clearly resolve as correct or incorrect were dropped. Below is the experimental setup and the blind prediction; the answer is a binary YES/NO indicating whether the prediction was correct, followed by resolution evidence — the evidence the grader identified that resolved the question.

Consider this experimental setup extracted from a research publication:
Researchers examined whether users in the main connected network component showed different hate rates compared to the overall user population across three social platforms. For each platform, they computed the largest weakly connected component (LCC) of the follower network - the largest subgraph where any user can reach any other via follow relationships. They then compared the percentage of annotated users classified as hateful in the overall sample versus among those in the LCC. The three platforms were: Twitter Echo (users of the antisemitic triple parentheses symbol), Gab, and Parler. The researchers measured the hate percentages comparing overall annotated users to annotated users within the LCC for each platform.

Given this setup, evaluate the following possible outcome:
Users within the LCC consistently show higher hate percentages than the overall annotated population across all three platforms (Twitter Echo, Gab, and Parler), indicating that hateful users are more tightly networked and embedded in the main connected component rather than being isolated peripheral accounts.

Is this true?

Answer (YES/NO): NO